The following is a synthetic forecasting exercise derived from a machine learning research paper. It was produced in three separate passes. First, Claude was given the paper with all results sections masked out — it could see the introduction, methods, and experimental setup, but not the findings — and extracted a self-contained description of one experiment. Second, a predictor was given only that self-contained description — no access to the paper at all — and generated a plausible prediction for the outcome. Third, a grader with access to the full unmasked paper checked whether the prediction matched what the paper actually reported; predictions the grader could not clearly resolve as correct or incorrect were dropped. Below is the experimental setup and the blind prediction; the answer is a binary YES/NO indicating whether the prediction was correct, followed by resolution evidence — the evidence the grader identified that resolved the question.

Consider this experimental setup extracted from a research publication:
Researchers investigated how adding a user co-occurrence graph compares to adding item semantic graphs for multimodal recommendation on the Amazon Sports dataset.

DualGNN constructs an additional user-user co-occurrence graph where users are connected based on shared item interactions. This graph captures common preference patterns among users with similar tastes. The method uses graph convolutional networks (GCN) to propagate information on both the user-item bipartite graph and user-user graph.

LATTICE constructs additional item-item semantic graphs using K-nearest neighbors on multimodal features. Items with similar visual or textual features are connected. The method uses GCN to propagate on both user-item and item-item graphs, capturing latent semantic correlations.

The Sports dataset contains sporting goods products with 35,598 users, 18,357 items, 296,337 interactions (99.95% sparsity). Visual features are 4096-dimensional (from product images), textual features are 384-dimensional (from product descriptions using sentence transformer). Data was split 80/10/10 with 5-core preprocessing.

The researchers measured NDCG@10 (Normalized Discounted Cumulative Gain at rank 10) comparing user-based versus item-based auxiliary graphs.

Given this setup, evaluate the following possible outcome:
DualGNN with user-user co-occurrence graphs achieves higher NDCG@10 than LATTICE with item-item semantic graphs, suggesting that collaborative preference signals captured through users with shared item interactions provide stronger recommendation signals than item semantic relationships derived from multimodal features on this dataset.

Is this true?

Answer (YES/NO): NO